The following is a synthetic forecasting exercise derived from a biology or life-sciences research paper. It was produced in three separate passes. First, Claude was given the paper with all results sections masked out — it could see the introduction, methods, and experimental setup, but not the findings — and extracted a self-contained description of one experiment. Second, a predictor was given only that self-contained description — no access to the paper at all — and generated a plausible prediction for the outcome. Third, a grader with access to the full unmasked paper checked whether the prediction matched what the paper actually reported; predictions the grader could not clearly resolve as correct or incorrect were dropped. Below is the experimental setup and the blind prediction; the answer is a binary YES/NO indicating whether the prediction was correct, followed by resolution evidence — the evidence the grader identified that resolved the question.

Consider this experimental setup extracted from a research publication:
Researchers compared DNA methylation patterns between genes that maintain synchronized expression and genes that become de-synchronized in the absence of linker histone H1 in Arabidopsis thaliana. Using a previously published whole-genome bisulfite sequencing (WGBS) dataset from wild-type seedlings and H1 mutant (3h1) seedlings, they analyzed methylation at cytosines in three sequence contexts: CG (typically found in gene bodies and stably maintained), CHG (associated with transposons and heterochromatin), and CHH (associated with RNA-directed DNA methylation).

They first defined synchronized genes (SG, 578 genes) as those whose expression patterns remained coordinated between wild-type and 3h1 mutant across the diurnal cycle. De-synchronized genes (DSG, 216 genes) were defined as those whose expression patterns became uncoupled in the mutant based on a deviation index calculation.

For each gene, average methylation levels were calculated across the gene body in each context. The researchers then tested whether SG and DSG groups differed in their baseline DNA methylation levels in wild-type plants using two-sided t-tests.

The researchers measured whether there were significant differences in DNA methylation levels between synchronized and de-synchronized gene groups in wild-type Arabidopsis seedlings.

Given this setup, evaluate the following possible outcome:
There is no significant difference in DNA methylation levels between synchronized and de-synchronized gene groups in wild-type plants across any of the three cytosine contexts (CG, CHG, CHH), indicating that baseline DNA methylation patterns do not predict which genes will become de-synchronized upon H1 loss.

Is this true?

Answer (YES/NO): NO